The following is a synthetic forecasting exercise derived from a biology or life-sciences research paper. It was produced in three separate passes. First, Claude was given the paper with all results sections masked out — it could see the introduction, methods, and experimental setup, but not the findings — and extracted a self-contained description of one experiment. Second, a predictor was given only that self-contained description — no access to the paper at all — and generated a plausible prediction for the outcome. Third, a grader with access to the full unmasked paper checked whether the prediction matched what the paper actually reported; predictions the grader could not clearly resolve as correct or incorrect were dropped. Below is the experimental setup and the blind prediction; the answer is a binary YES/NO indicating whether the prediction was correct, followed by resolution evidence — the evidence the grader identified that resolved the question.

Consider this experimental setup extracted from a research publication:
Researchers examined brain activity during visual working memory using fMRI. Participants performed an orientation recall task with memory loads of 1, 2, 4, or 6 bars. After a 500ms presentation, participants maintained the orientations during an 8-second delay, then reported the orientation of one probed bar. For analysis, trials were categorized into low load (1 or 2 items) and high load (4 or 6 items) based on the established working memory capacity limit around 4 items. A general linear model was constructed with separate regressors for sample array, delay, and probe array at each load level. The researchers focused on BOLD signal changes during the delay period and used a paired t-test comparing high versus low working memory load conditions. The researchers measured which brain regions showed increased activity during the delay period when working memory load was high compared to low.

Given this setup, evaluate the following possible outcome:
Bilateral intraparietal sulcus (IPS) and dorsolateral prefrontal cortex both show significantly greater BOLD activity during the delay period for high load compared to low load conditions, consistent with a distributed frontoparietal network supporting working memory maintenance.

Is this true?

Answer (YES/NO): NO